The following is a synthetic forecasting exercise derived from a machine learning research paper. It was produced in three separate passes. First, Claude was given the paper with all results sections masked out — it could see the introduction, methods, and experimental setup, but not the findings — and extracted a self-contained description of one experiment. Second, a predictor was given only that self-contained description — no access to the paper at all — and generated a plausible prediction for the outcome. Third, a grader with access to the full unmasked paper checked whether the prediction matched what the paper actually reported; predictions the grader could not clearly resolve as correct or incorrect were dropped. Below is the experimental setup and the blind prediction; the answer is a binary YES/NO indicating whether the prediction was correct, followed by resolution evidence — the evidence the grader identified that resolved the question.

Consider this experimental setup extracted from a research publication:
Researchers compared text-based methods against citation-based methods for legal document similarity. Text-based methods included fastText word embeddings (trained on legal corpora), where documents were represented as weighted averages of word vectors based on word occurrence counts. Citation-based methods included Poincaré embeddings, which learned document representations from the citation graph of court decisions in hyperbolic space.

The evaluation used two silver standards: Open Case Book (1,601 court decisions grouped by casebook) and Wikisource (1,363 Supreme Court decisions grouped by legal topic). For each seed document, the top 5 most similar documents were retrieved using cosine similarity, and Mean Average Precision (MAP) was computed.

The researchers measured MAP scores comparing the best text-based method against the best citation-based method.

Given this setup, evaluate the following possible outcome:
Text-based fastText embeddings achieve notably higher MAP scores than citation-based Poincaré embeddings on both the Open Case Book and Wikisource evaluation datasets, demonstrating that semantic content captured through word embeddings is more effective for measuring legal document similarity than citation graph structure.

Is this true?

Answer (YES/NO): NO